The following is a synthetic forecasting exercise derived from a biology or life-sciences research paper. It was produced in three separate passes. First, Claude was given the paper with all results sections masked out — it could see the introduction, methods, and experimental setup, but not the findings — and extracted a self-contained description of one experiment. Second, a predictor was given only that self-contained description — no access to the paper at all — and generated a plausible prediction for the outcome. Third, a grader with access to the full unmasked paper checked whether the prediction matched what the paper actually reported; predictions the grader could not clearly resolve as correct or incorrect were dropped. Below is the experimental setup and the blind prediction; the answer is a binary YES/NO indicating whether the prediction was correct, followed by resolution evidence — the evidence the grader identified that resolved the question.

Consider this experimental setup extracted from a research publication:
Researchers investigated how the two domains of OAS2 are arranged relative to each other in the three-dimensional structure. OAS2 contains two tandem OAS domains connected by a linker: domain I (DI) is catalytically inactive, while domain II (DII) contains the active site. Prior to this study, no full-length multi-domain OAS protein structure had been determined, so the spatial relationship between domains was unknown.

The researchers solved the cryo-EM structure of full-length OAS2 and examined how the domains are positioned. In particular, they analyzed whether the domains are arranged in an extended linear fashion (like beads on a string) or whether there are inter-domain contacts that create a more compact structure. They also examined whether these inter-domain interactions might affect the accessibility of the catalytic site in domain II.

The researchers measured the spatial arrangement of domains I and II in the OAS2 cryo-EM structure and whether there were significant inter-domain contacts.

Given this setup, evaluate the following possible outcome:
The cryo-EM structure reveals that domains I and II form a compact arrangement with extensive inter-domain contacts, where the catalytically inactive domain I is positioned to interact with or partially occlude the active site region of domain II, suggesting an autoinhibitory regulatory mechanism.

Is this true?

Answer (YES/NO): NO